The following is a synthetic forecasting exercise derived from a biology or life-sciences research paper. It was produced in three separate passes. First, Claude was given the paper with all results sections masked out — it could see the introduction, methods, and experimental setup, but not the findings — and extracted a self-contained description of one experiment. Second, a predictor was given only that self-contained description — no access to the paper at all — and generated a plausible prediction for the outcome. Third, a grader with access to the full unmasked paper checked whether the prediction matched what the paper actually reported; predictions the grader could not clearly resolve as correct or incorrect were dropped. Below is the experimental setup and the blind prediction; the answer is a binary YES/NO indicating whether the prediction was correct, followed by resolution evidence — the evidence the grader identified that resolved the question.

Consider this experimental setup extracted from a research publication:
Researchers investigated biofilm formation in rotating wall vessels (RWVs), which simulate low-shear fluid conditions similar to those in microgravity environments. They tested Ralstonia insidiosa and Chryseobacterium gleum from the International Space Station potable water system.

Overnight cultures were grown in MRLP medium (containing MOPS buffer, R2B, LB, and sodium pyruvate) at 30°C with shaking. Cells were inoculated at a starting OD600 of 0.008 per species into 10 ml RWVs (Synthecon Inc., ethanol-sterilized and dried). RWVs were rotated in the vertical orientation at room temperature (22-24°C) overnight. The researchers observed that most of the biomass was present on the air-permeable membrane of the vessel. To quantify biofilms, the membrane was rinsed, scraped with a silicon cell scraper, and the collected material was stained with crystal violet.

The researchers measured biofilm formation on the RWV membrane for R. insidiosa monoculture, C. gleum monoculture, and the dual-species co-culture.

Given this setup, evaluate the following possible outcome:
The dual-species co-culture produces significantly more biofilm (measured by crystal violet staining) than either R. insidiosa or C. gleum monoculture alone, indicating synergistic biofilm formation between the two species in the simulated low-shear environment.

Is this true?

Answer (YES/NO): YES